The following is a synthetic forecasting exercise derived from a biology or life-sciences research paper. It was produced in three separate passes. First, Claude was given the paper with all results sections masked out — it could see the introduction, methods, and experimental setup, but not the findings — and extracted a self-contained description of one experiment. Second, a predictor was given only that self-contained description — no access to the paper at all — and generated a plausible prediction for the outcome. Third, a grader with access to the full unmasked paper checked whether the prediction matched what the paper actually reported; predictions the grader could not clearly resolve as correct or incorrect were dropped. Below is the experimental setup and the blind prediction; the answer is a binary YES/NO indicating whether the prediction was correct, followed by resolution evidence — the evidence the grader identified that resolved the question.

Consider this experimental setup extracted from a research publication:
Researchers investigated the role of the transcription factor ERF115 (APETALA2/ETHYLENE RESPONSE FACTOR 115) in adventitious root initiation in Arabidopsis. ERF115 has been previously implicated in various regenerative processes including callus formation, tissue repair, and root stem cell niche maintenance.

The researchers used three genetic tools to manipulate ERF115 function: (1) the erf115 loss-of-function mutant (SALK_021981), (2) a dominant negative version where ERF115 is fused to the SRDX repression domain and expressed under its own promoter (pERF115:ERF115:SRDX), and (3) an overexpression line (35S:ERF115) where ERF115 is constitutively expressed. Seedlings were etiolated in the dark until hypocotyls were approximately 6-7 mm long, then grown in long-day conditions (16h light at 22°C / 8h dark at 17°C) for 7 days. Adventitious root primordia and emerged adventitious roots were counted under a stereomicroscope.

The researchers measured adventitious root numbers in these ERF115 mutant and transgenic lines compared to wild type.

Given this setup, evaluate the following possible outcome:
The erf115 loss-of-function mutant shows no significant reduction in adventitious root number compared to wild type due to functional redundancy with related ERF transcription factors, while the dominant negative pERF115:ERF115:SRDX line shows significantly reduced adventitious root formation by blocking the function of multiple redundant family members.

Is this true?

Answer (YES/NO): NO